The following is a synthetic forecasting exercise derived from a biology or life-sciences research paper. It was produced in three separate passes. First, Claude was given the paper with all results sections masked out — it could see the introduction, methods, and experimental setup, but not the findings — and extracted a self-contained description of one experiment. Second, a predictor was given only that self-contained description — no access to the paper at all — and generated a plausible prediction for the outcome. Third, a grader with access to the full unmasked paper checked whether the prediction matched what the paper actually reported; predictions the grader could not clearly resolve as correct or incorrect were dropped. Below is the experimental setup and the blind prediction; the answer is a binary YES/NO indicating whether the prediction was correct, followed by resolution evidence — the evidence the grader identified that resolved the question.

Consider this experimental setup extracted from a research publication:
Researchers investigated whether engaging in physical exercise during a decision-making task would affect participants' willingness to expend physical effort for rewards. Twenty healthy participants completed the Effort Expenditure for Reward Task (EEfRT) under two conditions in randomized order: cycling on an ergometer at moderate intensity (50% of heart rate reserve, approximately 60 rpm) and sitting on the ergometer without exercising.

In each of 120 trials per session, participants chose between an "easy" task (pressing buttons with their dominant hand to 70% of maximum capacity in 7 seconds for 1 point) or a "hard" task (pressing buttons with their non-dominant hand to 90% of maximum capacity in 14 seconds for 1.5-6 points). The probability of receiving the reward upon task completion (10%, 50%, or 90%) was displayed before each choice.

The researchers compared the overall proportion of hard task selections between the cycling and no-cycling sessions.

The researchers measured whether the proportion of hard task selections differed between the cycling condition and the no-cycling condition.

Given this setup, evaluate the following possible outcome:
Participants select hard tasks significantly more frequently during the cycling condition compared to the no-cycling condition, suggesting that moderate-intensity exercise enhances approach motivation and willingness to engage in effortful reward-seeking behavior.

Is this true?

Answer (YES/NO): NO